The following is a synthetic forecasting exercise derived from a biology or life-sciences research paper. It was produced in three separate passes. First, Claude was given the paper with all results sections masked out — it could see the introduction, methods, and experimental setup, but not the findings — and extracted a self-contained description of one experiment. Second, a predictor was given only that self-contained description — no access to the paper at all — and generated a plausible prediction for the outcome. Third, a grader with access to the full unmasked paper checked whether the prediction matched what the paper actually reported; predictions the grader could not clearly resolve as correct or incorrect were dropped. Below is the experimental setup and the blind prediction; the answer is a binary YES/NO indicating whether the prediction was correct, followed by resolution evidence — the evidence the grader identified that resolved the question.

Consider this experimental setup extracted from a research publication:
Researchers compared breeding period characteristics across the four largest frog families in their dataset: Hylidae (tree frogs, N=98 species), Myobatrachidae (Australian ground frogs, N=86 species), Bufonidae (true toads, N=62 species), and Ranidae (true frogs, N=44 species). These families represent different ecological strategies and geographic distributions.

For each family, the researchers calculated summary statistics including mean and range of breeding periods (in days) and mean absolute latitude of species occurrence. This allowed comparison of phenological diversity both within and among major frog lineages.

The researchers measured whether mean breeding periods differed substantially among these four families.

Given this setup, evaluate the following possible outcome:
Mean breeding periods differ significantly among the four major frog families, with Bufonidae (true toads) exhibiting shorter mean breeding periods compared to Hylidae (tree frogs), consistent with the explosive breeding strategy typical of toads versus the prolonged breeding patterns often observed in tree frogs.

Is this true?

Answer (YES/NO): NO